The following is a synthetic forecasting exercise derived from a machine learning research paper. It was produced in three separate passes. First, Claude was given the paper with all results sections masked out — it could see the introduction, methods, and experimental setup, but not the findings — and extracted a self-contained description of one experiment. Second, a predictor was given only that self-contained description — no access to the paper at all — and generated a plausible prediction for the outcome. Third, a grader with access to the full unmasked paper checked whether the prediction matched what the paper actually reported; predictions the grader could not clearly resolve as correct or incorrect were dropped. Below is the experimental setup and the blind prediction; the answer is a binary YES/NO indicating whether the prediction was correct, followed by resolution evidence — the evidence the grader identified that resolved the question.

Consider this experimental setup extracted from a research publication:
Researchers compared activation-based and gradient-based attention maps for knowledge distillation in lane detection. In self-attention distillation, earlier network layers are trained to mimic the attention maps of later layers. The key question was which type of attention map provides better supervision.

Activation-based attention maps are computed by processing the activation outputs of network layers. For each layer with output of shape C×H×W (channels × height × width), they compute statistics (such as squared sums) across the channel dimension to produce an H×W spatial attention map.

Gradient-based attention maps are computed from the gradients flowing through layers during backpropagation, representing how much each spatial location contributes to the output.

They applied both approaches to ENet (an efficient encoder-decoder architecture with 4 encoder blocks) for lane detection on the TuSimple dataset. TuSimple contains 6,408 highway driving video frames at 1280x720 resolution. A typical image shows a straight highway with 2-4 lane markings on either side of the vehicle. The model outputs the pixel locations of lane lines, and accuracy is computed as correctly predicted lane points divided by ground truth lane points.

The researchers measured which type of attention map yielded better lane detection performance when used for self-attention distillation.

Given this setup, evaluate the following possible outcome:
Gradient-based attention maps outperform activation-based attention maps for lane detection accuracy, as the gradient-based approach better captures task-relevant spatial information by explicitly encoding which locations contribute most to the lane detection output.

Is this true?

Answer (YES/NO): NO